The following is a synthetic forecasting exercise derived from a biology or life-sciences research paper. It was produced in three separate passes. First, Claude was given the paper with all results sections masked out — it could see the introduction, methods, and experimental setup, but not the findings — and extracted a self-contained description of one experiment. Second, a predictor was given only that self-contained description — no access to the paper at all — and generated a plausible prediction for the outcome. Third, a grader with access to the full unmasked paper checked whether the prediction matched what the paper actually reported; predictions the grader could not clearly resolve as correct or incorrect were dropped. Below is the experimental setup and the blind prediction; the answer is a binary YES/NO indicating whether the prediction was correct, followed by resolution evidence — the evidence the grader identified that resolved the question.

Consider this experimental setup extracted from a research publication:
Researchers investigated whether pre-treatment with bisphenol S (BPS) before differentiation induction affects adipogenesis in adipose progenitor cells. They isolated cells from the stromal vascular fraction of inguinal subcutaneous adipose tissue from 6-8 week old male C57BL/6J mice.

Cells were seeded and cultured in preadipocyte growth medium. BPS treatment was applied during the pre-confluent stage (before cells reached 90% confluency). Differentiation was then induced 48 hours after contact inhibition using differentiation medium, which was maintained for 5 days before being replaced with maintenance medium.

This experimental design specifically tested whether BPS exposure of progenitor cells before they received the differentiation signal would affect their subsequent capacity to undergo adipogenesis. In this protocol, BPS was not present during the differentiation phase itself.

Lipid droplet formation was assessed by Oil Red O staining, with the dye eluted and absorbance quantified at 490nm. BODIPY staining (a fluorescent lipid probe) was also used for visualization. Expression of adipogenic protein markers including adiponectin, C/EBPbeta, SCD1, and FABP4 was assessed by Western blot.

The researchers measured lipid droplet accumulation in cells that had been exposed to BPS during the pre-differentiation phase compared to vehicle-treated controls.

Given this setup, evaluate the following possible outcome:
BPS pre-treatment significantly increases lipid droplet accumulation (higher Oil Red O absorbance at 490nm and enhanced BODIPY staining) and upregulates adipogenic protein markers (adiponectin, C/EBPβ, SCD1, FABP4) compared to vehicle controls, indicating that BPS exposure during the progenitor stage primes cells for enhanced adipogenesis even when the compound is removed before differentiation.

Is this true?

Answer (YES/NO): YES